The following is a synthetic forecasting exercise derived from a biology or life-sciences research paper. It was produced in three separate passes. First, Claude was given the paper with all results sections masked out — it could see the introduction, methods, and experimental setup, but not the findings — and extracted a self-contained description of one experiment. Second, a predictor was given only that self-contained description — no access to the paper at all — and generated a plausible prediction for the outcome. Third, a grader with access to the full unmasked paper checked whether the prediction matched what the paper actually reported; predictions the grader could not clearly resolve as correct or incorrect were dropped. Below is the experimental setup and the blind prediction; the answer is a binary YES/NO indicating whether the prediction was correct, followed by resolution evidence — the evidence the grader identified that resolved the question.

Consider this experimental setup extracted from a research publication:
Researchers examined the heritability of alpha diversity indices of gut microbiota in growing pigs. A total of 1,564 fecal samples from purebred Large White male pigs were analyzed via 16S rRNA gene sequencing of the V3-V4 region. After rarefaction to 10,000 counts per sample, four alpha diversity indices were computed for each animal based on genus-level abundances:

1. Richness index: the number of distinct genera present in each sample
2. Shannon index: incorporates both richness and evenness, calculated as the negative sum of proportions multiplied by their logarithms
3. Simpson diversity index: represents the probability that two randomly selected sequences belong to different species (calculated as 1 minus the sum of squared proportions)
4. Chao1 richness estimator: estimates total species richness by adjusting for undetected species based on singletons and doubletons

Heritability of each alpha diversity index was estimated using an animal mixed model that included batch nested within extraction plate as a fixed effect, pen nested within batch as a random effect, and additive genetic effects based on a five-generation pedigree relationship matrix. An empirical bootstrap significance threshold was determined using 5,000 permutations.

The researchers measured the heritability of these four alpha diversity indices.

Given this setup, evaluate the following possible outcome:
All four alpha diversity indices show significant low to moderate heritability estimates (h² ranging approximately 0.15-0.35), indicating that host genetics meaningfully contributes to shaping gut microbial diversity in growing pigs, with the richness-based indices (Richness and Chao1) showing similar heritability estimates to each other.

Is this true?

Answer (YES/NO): NO